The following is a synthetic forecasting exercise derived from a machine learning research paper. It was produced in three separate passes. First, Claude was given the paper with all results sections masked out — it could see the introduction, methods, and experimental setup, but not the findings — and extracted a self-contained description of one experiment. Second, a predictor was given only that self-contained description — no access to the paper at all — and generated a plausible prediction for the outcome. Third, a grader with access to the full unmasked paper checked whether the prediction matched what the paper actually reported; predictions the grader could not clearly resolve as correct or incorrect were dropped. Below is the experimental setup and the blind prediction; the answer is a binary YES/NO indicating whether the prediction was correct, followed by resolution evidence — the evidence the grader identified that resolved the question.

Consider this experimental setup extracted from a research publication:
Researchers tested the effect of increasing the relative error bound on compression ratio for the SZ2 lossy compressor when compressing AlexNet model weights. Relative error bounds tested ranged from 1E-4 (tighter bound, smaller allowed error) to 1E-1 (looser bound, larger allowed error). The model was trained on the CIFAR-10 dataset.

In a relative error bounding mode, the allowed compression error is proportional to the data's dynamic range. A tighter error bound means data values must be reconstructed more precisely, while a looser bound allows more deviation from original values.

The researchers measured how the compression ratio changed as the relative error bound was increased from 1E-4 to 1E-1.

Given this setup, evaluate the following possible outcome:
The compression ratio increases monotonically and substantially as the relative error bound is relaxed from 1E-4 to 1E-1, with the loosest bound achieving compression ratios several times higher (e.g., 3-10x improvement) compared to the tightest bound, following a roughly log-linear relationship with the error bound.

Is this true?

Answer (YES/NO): NO